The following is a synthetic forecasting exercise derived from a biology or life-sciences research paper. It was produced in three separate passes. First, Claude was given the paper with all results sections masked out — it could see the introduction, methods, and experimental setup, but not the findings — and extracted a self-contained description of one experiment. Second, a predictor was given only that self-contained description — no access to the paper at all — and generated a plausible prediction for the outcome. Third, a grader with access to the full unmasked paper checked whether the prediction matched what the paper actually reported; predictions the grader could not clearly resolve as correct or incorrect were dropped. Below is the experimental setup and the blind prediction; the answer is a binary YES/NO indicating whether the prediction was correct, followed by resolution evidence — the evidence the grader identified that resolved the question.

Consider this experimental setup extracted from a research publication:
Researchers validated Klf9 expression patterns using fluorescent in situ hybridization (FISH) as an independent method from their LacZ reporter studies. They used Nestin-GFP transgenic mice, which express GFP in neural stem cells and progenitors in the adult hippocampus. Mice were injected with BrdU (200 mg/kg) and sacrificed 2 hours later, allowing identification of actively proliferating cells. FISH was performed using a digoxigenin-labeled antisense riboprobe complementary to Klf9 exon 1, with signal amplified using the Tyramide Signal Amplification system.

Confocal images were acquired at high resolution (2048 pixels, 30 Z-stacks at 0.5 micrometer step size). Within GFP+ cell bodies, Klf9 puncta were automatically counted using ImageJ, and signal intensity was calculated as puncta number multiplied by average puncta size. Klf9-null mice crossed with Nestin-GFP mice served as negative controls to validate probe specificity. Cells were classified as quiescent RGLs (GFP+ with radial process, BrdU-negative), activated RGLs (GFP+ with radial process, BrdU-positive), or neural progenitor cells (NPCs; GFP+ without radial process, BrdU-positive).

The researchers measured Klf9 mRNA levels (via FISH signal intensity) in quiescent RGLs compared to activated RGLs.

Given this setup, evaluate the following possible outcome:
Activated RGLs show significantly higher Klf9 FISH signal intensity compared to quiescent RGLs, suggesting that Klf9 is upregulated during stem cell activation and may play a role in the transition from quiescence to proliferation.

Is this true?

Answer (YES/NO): NO